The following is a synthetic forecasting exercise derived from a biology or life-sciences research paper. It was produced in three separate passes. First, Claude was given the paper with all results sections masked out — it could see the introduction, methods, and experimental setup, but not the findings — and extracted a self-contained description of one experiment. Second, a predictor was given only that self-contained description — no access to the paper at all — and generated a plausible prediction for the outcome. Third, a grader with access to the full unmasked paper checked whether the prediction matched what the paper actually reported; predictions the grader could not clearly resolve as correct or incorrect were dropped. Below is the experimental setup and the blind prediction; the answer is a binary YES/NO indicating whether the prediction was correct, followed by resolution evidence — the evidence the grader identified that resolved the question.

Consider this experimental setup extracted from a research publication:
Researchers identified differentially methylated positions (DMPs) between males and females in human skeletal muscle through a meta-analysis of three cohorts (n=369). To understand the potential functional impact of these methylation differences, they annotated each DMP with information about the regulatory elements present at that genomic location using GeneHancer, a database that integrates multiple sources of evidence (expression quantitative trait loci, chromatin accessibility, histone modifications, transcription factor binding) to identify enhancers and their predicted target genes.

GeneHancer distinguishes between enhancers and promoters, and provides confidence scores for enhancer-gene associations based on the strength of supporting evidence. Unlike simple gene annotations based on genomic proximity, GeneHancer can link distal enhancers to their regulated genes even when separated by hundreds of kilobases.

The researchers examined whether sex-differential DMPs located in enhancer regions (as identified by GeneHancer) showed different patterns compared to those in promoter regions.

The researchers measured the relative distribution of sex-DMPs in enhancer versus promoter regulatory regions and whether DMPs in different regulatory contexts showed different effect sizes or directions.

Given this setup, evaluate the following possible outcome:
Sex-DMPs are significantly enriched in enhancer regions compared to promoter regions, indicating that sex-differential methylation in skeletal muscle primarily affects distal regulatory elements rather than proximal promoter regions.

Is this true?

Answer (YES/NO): YES